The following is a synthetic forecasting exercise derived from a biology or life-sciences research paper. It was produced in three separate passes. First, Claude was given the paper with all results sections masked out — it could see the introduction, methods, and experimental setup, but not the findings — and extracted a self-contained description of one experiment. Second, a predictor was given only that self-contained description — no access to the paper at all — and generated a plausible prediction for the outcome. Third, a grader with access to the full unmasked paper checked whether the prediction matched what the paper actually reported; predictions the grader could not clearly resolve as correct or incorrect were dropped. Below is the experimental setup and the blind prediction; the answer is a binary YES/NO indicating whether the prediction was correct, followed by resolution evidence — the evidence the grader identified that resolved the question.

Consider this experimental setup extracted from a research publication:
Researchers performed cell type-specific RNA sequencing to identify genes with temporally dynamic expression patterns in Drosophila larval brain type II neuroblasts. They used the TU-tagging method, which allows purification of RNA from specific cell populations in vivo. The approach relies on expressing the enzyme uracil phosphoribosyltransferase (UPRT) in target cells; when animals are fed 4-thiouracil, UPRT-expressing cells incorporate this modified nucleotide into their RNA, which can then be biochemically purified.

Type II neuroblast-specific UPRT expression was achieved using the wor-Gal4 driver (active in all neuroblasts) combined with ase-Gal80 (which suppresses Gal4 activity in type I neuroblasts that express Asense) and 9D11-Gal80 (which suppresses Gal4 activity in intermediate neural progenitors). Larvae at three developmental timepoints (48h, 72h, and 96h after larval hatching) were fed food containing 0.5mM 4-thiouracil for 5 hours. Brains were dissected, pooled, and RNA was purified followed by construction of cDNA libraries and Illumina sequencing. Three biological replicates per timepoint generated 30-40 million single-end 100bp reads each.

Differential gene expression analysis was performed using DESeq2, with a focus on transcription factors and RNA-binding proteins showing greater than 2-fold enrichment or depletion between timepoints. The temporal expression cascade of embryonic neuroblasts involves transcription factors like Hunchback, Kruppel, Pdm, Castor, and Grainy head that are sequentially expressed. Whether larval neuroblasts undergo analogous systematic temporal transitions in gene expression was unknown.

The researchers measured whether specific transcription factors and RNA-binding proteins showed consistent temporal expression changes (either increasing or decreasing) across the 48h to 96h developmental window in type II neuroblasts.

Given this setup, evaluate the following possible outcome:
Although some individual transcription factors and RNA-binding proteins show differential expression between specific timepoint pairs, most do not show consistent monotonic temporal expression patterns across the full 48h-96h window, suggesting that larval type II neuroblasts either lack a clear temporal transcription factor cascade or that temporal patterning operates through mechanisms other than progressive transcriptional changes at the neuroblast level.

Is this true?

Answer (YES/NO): NO